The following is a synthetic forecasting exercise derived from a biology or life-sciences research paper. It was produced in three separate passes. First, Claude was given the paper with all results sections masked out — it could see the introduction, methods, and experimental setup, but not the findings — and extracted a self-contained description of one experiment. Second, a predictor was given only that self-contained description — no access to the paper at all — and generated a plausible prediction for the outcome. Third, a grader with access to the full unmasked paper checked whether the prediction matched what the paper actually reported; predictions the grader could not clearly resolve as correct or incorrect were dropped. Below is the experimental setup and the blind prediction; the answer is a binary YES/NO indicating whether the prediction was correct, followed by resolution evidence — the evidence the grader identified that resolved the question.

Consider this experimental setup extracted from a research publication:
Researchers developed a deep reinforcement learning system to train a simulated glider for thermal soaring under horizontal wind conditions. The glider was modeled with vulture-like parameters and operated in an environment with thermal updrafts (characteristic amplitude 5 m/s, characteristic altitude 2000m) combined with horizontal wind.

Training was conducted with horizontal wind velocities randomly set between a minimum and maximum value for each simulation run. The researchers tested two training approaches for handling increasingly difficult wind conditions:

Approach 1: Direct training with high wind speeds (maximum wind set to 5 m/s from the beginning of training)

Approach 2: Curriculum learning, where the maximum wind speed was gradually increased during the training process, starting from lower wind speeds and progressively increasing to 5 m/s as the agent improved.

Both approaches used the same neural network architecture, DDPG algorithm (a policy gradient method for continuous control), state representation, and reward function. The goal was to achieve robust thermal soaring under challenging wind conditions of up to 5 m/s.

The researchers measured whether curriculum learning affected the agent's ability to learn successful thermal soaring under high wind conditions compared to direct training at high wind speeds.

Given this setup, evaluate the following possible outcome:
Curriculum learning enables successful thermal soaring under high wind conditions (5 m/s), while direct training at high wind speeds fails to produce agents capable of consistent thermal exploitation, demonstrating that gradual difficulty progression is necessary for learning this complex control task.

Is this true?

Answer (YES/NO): YES